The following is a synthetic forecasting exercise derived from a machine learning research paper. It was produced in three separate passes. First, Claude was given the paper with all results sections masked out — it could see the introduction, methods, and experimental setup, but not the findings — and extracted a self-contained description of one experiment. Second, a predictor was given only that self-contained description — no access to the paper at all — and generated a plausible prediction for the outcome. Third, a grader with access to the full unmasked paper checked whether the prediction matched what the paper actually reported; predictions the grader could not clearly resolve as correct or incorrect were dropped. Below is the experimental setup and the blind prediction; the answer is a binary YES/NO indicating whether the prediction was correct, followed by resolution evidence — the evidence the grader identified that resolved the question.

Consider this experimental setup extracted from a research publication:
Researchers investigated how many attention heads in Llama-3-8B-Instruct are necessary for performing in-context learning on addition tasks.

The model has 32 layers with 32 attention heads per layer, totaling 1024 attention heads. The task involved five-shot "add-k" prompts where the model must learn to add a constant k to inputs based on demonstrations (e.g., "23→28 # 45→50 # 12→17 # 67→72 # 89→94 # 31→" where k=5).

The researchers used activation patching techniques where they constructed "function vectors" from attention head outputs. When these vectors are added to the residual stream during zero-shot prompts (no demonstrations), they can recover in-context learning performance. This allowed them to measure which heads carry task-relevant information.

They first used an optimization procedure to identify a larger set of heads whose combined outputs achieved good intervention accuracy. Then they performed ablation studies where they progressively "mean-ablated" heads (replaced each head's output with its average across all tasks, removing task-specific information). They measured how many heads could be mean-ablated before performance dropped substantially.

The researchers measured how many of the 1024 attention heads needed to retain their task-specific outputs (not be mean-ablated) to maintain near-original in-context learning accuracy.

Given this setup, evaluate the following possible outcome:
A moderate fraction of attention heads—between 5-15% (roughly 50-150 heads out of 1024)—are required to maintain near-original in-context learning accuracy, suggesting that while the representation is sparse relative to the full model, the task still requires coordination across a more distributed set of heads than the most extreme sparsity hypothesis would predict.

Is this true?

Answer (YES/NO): NO